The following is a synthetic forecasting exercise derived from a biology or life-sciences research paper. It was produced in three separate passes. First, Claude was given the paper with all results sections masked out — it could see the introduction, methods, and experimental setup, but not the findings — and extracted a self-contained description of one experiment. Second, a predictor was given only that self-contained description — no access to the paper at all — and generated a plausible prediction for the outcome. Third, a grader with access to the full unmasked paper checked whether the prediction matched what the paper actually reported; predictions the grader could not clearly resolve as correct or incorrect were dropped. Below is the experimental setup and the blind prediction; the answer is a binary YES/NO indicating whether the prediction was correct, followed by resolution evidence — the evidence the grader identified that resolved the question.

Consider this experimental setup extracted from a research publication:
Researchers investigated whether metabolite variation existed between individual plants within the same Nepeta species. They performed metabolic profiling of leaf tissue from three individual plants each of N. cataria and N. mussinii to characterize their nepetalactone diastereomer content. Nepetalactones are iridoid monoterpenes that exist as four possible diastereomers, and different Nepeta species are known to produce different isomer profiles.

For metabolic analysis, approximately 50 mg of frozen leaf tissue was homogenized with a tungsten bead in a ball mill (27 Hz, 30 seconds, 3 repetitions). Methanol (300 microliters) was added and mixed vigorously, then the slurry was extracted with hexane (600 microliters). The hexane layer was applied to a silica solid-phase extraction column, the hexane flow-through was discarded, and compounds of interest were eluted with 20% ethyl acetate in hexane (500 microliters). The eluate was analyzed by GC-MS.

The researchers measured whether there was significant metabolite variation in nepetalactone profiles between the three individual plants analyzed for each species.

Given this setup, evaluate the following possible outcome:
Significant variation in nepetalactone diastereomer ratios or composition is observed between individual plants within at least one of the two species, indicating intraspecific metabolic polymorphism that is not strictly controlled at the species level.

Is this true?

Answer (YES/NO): NO